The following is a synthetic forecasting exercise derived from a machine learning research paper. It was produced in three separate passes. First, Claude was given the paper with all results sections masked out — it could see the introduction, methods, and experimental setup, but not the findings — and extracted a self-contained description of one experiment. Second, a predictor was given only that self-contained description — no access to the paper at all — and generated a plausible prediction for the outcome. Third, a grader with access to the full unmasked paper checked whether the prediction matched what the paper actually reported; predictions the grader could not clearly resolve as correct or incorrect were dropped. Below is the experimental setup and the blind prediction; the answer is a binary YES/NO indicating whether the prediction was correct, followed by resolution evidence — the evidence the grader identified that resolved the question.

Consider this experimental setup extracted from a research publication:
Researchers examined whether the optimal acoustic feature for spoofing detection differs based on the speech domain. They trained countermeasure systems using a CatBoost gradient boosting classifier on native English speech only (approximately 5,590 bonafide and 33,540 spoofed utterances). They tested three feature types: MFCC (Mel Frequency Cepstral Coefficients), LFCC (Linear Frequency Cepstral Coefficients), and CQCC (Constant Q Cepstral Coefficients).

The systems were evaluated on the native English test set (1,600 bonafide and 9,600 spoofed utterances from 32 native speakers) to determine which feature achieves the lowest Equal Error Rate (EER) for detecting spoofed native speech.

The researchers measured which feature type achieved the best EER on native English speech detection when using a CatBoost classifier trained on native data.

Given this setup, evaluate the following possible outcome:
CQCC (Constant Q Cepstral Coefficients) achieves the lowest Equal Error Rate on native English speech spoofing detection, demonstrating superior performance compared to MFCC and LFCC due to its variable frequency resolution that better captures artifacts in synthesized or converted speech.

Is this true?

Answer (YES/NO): NO